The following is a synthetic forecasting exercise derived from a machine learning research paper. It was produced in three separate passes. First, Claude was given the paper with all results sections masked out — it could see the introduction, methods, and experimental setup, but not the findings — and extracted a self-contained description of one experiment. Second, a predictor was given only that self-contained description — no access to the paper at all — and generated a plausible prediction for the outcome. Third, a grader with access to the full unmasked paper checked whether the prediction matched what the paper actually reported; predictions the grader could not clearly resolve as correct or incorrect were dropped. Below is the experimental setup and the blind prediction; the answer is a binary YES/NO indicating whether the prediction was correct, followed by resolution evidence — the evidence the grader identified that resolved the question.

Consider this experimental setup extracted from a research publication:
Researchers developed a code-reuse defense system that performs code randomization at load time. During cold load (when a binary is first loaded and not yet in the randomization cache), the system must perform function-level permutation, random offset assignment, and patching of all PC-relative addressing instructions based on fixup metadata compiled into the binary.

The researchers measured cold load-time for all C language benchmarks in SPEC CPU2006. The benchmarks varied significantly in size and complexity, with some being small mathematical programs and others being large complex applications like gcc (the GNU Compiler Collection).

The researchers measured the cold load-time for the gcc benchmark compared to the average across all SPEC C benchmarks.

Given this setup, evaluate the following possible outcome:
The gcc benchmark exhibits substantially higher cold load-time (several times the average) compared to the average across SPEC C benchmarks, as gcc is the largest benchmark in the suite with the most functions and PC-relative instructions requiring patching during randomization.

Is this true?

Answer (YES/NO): YES